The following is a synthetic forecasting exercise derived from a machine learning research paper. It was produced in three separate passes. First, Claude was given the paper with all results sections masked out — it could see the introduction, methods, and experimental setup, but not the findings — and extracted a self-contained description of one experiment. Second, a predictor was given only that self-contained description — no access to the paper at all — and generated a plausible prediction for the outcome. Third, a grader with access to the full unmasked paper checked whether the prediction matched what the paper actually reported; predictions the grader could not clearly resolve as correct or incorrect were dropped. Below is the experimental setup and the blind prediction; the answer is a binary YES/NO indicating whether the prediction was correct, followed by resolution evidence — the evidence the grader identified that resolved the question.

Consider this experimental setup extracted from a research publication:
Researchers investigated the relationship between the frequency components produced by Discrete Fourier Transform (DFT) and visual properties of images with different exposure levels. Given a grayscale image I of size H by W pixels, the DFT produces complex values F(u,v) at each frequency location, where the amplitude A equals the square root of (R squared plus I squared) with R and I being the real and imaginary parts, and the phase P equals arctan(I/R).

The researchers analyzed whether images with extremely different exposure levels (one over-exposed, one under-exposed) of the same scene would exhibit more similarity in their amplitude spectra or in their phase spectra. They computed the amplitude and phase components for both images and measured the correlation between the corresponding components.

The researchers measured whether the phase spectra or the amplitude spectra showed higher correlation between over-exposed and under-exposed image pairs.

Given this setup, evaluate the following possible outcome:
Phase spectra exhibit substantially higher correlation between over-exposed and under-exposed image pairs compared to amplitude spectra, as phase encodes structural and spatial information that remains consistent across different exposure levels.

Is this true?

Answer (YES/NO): YES